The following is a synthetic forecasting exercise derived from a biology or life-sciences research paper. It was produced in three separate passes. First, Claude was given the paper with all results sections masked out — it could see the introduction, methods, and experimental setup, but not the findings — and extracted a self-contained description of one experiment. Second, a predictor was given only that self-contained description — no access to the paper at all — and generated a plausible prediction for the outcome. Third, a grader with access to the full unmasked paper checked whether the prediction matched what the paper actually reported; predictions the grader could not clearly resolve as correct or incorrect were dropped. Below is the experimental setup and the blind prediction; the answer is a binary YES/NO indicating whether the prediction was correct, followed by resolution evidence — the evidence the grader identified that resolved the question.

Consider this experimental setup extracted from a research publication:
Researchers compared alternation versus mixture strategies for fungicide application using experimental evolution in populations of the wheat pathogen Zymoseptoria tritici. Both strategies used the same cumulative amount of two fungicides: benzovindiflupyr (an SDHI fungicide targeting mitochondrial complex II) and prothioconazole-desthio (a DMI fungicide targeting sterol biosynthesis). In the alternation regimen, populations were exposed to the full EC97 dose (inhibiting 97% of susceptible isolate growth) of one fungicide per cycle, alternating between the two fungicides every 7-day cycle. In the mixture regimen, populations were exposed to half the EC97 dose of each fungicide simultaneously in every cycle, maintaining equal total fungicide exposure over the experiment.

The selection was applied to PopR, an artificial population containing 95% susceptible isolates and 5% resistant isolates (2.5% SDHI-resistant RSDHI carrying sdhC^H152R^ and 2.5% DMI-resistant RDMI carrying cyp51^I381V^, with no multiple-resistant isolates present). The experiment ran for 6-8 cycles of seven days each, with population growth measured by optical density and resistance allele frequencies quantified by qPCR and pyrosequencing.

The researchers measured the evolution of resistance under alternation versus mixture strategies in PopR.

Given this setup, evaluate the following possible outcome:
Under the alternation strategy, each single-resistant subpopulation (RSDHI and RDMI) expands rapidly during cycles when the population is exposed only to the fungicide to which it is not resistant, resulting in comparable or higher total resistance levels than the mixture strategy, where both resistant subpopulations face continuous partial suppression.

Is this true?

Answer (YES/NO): NO